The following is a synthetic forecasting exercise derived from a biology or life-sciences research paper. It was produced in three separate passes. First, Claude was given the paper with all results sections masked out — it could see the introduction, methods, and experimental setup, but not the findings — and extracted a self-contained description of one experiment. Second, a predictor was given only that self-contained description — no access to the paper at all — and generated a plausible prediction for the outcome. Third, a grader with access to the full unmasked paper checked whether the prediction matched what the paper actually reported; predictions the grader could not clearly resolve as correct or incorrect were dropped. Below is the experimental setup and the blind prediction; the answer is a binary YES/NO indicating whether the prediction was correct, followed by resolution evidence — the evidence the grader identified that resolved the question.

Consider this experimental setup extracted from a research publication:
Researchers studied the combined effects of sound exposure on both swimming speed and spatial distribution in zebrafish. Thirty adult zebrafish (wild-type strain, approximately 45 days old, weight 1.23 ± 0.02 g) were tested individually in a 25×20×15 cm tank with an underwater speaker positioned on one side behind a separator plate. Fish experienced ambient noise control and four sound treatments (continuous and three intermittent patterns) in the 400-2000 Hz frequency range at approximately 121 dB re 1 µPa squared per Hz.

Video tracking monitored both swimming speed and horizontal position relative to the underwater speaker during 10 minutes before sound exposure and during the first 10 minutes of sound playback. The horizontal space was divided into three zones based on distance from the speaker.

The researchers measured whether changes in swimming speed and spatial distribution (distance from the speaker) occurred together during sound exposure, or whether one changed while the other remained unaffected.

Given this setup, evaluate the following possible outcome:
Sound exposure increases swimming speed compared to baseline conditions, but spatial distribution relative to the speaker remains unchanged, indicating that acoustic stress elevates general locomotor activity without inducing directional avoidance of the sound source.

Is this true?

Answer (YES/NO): YES